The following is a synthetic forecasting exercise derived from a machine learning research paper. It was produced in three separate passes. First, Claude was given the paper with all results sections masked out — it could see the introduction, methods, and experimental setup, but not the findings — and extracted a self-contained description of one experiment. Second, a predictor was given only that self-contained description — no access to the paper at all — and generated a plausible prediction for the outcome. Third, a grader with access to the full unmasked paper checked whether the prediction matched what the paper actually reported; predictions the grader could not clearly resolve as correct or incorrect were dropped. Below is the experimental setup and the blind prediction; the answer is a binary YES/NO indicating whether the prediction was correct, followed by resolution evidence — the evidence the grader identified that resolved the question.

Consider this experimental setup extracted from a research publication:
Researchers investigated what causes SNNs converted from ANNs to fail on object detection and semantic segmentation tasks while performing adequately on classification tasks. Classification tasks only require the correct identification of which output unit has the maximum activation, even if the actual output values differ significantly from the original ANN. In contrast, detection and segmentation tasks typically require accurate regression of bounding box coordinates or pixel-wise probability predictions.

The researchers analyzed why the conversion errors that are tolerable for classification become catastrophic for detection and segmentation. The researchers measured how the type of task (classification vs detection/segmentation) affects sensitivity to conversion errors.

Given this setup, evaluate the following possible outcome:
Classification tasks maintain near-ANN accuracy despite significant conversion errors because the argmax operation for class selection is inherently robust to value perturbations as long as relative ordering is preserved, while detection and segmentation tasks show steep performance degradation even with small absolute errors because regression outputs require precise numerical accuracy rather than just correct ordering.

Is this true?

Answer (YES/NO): YES